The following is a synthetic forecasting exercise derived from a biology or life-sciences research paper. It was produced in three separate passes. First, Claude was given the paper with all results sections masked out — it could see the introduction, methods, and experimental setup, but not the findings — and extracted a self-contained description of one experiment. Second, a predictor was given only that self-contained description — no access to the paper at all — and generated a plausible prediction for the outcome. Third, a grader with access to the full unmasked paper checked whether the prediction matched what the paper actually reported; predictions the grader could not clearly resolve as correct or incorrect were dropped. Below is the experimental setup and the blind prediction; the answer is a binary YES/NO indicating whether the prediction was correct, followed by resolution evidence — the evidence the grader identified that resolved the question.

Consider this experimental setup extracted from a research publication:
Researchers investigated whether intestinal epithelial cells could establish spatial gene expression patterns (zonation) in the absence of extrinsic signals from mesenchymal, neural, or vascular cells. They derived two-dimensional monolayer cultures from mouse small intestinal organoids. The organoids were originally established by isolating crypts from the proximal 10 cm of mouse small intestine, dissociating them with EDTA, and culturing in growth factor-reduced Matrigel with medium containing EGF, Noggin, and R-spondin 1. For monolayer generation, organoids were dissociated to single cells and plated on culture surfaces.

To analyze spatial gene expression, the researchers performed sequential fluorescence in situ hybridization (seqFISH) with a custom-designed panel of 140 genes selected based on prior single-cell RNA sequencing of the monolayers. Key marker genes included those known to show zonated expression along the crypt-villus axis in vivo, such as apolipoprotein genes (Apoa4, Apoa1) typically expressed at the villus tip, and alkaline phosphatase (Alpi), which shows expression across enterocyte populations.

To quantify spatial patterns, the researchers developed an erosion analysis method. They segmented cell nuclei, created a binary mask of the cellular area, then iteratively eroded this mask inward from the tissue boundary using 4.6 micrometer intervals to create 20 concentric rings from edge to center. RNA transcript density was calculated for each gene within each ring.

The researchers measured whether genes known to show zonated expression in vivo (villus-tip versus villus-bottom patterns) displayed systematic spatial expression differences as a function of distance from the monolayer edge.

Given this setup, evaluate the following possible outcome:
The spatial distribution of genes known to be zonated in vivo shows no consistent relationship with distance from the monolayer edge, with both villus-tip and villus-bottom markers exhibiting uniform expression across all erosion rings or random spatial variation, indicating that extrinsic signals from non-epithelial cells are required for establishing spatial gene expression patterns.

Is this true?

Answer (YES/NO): NO